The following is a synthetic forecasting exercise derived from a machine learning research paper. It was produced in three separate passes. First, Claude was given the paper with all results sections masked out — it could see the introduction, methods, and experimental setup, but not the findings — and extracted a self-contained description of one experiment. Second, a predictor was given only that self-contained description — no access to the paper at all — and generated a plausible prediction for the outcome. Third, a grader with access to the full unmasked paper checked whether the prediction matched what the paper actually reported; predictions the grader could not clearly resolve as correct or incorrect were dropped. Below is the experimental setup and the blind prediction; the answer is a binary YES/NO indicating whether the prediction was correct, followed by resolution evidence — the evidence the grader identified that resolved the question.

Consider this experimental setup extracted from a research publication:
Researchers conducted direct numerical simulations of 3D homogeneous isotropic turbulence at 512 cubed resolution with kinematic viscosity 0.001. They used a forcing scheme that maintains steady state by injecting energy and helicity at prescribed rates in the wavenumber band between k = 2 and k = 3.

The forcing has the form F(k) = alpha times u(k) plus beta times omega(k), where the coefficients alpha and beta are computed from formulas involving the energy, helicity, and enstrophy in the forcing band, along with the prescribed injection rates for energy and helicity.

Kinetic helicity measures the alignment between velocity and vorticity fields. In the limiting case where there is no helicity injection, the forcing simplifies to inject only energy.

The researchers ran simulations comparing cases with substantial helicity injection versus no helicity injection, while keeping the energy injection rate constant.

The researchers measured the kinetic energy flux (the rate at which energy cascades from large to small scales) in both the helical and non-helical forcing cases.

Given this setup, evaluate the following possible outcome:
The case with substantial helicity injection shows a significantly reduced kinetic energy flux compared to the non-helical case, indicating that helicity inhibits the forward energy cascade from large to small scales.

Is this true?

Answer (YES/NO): NO